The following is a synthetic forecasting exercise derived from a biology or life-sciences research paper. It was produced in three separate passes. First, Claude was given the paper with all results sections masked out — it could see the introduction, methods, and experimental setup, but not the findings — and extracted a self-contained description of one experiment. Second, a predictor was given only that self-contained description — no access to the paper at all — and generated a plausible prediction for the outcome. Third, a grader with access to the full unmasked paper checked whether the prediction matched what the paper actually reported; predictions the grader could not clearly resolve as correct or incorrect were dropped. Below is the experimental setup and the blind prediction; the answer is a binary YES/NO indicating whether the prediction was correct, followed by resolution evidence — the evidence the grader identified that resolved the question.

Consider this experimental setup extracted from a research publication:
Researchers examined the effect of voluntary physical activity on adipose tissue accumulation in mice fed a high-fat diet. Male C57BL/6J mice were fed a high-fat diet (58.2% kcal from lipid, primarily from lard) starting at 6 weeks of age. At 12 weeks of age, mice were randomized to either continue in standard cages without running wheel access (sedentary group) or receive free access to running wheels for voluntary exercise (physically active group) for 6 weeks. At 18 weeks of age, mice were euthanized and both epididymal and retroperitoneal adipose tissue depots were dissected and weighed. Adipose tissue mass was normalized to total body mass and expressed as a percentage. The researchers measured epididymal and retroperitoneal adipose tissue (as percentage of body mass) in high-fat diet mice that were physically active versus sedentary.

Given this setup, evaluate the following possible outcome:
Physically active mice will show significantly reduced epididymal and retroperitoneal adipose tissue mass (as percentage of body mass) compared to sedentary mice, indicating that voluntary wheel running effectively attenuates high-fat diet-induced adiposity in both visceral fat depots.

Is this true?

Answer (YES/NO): NO